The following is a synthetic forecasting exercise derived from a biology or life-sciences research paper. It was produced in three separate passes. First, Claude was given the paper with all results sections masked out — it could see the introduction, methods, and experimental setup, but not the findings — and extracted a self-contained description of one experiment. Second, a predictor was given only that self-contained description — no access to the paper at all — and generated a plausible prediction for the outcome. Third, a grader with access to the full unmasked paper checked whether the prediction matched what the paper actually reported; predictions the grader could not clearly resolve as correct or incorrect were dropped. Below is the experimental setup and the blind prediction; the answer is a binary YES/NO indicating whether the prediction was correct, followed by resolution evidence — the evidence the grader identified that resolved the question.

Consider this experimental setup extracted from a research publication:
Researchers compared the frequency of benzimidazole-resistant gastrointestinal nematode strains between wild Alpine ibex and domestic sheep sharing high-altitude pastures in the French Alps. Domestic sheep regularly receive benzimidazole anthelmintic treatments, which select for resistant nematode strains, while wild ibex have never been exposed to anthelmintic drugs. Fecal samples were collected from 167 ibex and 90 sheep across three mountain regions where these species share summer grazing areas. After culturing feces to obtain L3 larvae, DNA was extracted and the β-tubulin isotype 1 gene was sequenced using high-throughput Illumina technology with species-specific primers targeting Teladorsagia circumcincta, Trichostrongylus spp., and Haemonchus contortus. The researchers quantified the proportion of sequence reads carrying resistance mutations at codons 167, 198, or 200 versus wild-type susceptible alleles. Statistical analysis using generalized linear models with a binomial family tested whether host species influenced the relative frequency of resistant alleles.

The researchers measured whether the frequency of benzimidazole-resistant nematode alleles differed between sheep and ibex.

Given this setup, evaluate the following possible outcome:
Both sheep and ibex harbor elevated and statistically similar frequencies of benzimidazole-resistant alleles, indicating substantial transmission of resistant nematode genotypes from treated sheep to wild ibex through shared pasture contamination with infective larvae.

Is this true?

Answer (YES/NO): NO